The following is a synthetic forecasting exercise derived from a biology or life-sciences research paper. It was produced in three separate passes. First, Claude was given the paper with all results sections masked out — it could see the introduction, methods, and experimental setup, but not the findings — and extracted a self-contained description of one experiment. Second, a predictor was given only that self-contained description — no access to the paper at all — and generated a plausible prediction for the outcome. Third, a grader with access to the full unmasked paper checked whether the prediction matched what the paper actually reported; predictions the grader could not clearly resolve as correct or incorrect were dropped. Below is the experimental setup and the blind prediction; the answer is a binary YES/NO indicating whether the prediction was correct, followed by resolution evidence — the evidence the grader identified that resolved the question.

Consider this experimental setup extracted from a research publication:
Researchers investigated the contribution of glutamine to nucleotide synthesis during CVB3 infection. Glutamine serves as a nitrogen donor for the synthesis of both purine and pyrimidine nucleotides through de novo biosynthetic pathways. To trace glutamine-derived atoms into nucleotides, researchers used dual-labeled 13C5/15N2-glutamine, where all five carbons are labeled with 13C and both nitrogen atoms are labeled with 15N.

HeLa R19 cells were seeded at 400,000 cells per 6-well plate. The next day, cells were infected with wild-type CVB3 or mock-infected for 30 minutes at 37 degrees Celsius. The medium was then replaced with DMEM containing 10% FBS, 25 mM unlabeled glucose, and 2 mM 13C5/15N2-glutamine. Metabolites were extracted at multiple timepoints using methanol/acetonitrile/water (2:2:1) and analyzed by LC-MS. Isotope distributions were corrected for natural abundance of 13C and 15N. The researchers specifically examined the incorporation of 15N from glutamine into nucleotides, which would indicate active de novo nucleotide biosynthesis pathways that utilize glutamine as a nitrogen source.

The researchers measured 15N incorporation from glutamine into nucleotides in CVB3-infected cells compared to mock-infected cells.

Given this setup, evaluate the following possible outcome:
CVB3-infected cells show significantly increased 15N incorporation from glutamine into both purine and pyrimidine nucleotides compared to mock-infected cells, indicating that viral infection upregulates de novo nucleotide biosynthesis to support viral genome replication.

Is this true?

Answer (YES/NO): NO